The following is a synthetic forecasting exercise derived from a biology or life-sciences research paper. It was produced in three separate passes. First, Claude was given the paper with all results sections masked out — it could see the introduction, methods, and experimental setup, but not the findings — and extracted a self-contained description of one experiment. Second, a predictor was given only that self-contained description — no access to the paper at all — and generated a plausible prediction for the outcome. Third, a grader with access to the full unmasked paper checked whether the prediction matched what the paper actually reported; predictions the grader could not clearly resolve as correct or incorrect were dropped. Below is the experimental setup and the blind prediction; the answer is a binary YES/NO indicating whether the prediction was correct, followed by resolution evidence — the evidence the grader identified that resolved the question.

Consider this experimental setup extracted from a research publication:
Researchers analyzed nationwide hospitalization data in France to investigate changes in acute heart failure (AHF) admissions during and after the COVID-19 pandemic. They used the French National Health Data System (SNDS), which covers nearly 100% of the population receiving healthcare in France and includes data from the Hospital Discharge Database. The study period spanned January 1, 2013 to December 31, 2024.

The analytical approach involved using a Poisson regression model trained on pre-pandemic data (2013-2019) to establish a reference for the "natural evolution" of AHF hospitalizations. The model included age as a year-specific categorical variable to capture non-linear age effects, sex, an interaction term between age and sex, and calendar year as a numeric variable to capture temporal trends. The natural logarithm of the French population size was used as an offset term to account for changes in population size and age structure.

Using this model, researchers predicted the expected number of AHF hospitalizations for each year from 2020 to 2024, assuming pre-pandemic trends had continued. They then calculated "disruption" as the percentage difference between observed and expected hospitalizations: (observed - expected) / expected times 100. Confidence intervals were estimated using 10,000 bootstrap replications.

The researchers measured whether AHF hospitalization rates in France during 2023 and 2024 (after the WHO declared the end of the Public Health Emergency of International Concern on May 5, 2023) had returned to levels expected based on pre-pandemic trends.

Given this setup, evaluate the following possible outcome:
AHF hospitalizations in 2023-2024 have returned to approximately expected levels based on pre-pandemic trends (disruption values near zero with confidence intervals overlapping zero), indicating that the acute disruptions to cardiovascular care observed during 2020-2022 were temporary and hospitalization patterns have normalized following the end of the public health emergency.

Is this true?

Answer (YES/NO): NO